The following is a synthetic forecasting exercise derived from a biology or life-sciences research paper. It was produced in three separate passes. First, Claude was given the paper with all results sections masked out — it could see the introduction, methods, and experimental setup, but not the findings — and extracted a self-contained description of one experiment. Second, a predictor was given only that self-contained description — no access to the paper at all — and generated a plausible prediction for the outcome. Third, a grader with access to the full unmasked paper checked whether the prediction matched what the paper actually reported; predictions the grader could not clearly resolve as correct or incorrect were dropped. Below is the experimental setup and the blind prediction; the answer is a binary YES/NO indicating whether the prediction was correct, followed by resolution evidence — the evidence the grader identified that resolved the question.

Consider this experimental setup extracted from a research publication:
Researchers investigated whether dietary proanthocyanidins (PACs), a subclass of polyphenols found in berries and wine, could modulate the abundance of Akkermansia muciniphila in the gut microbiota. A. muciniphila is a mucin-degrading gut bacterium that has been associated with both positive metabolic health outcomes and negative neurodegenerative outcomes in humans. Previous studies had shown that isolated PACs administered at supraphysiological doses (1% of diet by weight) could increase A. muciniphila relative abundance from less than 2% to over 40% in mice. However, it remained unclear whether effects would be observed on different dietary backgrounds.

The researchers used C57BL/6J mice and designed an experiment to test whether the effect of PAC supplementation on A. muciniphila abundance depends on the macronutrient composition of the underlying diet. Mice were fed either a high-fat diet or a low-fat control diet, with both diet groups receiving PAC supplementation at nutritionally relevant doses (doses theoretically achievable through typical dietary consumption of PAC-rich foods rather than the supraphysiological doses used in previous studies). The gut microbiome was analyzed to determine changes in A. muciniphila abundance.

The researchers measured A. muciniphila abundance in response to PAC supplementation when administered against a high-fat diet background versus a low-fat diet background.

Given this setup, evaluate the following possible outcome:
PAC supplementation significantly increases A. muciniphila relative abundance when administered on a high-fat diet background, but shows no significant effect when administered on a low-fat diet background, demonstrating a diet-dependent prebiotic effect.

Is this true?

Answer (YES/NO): YES